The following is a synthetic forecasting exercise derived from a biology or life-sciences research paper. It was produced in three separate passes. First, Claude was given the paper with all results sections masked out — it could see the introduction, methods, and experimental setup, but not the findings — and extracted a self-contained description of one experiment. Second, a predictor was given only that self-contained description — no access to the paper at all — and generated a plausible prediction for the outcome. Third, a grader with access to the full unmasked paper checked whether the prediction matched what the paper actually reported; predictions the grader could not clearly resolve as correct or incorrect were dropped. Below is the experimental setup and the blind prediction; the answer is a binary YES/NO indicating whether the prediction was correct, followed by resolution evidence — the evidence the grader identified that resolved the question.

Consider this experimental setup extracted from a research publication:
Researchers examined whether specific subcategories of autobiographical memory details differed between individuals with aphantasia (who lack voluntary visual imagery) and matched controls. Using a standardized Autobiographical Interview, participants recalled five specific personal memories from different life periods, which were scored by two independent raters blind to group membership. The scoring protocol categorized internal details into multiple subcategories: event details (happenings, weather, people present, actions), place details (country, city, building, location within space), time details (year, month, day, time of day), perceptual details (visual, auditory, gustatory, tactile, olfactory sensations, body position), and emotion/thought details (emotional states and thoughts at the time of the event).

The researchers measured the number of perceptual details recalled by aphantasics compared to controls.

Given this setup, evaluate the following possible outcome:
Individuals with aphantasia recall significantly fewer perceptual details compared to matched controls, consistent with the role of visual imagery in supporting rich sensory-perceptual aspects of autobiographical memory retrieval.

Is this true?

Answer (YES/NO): YES